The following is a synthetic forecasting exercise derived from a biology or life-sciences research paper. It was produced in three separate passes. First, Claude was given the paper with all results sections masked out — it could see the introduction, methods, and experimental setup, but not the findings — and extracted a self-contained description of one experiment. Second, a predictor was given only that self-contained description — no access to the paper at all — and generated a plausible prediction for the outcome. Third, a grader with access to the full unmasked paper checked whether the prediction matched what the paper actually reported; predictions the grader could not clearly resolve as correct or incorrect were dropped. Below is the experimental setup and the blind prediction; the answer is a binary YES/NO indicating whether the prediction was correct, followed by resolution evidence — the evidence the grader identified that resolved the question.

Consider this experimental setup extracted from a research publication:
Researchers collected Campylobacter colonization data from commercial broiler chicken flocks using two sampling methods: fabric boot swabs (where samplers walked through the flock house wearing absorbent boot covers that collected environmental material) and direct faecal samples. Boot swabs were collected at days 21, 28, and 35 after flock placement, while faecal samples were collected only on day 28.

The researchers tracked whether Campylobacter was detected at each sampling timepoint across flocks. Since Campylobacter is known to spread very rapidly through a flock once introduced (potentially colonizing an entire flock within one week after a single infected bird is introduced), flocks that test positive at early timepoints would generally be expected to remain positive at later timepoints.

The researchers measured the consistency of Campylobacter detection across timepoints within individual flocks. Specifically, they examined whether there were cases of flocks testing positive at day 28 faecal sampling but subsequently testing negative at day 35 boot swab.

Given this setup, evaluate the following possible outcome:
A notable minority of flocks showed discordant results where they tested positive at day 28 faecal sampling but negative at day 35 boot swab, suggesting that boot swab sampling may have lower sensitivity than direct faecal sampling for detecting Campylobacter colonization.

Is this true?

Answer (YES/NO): NO